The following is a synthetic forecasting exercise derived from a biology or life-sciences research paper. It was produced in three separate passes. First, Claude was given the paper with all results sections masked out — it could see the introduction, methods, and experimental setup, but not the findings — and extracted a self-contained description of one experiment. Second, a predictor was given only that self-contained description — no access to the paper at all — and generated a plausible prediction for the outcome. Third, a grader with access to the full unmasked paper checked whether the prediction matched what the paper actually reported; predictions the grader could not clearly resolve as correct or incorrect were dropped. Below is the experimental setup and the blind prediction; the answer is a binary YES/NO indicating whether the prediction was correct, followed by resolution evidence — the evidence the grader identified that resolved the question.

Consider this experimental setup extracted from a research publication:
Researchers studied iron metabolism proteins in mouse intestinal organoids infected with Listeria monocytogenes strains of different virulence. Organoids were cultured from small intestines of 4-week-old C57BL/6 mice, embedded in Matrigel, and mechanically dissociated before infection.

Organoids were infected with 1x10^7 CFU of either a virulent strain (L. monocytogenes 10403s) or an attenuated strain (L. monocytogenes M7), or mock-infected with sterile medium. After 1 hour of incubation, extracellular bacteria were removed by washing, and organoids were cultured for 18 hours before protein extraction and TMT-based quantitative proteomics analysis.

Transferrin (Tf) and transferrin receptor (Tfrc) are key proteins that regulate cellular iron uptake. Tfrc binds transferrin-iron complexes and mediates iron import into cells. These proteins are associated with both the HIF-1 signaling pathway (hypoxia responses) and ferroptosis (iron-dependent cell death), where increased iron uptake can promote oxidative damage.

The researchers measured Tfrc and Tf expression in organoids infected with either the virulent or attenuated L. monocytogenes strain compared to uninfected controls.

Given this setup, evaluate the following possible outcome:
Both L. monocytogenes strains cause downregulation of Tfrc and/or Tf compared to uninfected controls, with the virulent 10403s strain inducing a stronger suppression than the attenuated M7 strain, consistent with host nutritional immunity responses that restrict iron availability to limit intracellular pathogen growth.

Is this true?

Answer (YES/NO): NO